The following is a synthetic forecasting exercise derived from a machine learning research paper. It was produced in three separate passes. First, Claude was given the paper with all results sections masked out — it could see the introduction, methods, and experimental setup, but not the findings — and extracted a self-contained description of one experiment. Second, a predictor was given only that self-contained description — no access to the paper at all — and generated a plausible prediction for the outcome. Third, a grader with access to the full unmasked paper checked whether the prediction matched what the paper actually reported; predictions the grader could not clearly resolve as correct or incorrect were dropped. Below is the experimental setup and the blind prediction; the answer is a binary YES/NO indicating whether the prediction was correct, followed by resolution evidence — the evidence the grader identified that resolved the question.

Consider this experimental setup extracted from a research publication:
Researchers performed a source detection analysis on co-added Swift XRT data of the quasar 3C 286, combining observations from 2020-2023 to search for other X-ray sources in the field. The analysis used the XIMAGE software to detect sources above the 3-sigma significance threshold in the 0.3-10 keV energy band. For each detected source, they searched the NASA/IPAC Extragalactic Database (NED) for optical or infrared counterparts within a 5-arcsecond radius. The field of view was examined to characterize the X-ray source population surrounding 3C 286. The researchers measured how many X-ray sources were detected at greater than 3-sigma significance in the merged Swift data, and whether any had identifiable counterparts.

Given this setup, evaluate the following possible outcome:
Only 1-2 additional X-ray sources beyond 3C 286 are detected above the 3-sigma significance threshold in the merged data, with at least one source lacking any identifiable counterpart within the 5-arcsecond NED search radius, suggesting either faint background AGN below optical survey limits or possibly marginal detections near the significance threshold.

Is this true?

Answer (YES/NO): NO